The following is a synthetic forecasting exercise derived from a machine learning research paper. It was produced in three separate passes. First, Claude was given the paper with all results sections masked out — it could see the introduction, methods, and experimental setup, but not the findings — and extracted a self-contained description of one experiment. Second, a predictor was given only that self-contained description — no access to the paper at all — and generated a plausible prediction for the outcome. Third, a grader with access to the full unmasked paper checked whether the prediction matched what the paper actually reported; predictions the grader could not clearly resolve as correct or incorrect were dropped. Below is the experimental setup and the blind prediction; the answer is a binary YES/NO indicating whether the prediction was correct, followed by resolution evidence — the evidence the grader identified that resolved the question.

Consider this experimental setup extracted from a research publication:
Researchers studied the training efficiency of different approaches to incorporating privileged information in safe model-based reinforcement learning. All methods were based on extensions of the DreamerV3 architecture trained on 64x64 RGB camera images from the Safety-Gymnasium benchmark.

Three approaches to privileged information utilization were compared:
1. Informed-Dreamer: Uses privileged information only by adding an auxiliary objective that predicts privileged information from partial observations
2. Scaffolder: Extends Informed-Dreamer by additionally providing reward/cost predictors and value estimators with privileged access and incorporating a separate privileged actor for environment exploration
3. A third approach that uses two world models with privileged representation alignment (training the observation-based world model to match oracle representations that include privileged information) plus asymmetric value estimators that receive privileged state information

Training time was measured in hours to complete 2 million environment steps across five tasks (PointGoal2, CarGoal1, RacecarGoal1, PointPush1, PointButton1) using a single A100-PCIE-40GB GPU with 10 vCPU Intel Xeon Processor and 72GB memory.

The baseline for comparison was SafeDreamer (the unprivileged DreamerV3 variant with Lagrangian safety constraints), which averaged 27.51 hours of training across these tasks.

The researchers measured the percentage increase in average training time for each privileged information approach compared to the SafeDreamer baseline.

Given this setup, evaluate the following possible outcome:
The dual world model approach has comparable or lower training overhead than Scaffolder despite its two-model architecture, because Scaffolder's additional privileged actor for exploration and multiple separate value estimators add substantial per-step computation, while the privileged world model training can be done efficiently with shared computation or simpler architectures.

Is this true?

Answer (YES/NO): YES